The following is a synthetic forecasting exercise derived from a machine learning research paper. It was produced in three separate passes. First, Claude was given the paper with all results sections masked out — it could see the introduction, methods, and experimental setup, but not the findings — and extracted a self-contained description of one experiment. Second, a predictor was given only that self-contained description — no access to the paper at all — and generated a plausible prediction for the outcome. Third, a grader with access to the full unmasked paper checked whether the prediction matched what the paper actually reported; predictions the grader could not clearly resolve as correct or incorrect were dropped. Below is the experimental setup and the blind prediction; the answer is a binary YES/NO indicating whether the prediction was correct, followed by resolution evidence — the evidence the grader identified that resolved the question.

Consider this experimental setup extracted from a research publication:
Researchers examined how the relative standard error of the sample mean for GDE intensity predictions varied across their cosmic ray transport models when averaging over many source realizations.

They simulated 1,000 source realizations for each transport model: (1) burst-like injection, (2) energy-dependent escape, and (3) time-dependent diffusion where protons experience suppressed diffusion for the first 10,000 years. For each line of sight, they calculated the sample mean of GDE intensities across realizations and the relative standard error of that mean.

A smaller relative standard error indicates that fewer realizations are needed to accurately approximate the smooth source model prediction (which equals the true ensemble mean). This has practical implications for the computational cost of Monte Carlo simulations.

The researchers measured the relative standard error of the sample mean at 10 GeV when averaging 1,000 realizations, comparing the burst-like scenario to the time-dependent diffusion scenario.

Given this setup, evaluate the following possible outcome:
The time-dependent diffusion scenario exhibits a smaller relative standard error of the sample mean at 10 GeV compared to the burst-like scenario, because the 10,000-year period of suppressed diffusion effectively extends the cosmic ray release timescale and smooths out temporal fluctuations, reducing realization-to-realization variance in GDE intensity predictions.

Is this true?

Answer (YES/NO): NO